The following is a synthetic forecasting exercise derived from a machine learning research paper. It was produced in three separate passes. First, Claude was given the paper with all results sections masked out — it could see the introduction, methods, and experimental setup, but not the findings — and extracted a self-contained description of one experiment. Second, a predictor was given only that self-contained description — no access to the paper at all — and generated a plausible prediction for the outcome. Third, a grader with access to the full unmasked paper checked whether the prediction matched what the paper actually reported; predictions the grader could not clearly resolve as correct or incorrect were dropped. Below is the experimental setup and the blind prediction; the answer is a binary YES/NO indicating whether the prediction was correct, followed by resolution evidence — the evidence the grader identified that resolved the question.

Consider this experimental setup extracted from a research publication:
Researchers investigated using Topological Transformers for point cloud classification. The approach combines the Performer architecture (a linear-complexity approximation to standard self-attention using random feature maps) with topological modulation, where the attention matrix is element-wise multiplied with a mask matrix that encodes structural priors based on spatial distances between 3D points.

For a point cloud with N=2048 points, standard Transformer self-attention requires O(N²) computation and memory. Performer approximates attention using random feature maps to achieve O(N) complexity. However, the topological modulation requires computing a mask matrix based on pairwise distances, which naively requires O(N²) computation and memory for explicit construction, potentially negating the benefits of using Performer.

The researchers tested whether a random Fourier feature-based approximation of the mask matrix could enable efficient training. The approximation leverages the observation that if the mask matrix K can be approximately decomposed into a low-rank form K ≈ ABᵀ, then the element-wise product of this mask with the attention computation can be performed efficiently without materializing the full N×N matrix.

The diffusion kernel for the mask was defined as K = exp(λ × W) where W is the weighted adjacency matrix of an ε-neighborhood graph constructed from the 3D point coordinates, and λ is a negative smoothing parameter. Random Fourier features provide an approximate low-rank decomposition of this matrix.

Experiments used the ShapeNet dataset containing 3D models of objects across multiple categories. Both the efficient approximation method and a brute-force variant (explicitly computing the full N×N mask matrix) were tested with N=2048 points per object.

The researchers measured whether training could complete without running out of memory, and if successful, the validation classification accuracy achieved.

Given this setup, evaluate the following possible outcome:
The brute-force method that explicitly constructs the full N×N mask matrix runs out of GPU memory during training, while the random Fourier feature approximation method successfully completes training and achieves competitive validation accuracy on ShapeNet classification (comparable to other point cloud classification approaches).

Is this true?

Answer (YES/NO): YES